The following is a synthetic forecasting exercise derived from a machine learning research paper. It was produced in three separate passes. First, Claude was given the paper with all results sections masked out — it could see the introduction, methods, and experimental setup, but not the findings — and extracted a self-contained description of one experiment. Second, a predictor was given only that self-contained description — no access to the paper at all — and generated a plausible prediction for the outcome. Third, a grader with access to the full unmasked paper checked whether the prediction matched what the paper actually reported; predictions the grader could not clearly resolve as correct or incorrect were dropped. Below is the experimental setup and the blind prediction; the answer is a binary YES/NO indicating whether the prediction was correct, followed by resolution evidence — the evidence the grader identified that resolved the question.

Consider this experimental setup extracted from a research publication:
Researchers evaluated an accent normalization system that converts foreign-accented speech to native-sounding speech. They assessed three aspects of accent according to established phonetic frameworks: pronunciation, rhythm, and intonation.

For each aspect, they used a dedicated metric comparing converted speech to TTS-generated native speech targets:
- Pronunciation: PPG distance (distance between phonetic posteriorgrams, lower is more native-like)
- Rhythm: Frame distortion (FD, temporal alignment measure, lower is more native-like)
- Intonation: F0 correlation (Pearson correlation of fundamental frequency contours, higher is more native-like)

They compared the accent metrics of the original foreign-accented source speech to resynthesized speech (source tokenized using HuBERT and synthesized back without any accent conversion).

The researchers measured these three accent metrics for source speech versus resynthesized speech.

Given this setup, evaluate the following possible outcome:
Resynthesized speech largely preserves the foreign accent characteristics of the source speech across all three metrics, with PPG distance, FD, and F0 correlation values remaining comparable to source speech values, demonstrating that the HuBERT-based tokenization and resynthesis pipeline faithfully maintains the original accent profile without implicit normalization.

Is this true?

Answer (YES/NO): YES